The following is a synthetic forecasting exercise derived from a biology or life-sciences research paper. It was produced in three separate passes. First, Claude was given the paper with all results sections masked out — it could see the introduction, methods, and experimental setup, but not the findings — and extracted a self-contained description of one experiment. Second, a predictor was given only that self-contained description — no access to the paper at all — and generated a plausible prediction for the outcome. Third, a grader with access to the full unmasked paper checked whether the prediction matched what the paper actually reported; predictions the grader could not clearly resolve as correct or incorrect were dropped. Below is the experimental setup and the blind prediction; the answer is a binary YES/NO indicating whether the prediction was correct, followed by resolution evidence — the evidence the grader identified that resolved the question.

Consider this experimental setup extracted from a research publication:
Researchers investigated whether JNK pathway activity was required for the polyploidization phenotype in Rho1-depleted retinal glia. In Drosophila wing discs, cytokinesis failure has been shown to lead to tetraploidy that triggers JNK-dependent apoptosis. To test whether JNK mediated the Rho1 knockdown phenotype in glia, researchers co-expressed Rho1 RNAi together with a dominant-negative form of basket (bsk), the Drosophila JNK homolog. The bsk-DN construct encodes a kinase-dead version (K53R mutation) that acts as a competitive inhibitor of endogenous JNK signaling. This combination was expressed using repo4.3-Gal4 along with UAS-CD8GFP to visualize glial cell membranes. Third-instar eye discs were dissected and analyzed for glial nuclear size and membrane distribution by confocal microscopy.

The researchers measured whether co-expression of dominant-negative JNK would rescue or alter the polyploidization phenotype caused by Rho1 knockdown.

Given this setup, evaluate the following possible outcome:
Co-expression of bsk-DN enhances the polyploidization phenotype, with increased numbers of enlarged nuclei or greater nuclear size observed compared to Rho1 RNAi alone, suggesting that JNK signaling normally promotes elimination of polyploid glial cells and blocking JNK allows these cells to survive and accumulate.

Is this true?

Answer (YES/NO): NO